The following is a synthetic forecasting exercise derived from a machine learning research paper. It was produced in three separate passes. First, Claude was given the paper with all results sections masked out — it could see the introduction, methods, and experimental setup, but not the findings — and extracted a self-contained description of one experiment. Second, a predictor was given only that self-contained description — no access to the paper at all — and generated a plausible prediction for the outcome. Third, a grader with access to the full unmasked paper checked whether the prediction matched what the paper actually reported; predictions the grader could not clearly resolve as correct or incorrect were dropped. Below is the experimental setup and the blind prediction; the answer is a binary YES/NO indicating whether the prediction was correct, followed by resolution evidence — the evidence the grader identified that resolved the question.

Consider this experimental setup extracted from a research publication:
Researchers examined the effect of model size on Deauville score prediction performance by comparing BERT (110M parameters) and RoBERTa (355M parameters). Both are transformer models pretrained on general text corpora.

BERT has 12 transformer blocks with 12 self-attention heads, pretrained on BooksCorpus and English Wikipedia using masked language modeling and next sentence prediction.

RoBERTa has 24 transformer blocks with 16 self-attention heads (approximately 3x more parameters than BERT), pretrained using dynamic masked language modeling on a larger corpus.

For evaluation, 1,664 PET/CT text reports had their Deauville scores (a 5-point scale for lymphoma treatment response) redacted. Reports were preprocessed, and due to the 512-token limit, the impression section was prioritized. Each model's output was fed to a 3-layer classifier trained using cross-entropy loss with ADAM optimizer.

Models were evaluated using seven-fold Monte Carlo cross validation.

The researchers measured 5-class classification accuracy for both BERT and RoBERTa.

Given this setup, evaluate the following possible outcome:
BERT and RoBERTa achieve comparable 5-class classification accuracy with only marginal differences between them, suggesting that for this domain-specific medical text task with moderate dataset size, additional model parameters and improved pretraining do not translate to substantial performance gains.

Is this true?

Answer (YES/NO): NO